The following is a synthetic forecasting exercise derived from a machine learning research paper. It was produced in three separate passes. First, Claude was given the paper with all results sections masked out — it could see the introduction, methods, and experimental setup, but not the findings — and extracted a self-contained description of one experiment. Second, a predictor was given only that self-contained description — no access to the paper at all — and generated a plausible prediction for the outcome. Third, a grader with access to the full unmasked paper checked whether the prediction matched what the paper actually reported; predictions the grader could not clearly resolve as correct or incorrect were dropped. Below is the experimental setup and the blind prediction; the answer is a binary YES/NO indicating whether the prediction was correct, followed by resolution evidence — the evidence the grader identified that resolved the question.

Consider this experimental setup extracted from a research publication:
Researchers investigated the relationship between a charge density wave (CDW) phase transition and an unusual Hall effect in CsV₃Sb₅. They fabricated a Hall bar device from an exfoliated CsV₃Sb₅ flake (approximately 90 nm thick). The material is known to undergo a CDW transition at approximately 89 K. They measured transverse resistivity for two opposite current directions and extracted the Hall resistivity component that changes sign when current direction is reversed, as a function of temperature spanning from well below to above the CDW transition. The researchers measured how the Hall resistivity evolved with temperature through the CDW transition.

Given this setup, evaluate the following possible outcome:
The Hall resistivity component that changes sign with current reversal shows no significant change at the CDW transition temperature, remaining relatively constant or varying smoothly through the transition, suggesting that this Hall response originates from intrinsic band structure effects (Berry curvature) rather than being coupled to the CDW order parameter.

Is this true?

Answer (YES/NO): NO